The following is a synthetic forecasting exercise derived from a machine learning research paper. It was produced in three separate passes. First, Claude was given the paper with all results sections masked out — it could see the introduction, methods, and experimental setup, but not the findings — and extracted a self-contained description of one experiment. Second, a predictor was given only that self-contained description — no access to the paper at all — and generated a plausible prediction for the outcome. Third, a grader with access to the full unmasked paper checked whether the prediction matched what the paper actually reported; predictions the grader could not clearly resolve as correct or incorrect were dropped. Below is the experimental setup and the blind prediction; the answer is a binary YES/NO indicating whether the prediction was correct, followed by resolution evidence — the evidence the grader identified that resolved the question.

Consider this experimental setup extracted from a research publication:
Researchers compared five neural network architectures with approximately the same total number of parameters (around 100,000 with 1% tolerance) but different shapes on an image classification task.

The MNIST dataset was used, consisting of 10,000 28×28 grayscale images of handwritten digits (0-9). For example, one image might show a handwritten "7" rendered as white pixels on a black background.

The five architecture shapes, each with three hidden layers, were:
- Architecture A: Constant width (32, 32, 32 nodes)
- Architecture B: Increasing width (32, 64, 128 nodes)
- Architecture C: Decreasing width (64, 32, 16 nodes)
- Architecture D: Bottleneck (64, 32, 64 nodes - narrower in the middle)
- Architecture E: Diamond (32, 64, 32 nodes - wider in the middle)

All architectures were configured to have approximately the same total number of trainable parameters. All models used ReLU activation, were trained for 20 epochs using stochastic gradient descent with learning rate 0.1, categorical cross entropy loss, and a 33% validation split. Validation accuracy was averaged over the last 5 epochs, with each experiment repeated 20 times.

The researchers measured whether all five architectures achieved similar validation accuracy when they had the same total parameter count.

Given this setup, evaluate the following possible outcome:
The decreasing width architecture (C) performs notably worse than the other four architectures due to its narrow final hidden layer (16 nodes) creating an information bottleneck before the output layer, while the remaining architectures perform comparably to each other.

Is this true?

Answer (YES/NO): NO